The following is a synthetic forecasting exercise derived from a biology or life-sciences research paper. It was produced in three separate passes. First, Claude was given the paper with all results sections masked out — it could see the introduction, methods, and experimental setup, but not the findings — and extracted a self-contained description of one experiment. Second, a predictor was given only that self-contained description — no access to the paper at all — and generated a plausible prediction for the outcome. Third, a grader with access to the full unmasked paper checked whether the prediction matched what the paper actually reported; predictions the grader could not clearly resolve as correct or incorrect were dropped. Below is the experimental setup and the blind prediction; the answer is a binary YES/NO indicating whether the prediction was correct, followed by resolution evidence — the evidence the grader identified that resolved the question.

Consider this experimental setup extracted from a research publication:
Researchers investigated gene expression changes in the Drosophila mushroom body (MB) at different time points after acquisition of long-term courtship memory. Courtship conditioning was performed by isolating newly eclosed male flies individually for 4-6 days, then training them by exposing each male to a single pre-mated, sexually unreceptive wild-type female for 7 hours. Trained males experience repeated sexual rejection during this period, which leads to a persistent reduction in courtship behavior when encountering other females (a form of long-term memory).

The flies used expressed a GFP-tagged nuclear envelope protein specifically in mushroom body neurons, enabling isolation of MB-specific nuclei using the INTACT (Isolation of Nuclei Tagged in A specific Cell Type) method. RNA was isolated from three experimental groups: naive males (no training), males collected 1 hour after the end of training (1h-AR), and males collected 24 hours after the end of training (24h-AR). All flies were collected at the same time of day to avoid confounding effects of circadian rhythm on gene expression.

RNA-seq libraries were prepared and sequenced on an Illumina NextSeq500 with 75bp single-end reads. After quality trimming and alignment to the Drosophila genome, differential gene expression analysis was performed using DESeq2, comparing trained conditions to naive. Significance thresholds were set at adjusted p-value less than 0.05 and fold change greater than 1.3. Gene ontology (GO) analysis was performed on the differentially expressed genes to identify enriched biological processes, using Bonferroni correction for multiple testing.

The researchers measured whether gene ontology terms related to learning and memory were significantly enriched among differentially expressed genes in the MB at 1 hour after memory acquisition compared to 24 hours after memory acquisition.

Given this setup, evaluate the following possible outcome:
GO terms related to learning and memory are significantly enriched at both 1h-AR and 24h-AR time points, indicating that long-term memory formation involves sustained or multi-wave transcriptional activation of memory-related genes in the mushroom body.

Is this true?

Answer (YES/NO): NO